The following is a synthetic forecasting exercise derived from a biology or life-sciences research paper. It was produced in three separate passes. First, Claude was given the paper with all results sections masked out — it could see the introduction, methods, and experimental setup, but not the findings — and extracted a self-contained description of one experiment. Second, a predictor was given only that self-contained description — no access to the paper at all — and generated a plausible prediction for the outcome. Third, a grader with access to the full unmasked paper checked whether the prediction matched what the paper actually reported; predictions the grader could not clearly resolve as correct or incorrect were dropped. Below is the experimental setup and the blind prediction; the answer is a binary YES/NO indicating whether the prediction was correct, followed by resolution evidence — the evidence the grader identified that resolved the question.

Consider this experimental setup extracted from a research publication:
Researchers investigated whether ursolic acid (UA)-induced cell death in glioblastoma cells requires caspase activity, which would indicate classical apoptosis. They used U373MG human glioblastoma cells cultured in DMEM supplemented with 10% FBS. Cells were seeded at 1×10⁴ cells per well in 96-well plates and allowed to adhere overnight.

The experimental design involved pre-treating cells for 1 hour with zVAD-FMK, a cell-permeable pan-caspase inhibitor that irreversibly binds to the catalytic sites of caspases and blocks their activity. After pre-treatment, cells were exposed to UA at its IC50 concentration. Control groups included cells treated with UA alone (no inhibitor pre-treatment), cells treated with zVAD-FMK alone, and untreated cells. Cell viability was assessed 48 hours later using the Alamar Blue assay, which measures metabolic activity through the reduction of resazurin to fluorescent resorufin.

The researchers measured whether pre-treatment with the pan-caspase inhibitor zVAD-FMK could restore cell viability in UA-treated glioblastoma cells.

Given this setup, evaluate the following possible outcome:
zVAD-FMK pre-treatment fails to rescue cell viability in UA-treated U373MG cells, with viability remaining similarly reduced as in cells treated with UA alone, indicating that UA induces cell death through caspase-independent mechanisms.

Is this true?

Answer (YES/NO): YES